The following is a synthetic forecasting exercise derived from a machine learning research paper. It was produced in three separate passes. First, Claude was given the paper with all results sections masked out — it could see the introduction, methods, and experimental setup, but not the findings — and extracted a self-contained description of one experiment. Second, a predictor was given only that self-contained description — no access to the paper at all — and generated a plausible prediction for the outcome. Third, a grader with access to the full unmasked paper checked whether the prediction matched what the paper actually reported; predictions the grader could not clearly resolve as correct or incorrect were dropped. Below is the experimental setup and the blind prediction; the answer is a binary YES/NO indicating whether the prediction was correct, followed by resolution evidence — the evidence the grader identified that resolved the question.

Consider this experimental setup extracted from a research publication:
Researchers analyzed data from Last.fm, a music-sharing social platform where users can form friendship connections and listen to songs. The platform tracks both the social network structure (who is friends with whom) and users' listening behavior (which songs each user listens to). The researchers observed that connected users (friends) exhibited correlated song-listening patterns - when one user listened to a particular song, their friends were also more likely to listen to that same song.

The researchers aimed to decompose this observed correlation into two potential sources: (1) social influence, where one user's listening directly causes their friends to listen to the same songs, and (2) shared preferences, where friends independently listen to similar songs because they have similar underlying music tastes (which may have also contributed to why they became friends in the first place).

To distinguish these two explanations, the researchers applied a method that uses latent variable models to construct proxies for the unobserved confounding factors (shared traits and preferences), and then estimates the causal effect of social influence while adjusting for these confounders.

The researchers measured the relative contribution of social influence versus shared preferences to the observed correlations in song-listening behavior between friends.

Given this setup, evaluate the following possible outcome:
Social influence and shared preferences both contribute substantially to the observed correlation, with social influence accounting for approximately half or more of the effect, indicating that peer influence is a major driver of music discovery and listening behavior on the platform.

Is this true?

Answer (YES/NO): NO